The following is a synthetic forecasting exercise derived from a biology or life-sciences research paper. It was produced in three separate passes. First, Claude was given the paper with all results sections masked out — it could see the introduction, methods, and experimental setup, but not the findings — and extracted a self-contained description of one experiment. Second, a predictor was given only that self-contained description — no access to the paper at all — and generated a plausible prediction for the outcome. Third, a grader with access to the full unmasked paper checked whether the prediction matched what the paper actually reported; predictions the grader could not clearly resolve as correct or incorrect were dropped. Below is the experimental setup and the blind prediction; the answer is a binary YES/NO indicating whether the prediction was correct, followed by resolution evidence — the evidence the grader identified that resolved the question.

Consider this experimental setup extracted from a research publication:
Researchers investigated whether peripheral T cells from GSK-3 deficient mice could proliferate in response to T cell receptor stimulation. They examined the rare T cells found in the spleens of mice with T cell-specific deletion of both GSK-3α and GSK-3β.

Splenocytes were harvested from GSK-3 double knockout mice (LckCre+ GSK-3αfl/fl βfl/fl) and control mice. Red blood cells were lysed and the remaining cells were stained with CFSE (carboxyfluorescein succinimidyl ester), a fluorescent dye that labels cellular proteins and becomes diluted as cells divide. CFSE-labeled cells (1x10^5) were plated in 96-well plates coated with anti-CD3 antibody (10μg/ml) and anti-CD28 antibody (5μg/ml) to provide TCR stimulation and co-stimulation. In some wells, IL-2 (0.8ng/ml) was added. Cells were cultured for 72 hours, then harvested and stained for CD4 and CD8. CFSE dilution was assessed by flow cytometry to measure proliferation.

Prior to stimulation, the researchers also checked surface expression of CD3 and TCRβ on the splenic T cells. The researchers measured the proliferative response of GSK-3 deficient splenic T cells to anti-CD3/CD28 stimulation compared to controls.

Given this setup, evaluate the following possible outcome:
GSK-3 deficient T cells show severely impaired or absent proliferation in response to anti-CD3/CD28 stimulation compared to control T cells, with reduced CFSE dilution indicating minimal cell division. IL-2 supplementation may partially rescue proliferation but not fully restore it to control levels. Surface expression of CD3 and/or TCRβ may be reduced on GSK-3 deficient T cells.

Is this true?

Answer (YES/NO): NO